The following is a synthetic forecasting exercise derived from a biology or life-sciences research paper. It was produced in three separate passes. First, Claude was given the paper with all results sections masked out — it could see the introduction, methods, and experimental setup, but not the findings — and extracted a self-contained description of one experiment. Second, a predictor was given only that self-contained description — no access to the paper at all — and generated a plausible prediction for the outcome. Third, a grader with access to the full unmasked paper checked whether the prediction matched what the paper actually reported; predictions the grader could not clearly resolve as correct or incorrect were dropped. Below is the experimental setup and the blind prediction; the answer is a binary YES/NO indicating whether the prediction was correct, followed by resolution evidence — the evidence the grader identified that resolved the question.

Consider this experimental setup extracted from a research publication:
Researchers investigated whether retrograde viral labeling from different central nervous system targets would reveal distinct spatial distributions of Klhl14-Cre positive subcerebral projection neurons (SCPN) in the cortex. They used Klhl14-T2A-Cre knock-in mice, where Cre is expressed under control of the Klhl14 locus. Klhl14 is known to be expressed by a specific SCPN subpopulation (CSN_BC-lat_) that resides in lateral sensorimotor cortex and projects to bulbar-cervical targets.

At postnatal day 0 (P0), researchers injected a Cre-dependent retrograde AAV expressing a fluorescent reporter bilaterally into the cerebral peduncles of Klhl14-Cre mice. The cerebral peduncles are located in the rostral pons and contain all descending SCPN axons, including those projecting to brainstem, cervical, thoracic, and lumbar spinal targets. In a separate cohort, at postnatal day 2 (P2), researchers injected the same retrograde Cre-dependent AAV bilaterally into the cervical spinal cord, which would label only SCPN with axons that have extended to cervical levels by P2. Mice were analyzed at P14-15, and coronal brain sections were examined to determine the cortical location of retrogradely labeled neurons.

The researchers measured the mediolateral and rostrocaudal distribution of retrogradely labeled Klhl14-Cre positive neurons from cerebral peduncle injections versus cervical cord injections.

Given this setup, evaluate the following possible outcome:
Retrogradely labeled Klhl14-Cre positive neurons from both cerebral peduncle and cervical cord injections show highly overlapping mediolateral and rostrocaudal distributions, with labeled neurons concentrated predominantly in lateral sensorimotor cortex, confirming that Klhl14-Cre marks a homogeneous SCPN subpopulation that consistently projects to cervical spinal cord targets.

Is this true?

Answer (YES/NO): NO